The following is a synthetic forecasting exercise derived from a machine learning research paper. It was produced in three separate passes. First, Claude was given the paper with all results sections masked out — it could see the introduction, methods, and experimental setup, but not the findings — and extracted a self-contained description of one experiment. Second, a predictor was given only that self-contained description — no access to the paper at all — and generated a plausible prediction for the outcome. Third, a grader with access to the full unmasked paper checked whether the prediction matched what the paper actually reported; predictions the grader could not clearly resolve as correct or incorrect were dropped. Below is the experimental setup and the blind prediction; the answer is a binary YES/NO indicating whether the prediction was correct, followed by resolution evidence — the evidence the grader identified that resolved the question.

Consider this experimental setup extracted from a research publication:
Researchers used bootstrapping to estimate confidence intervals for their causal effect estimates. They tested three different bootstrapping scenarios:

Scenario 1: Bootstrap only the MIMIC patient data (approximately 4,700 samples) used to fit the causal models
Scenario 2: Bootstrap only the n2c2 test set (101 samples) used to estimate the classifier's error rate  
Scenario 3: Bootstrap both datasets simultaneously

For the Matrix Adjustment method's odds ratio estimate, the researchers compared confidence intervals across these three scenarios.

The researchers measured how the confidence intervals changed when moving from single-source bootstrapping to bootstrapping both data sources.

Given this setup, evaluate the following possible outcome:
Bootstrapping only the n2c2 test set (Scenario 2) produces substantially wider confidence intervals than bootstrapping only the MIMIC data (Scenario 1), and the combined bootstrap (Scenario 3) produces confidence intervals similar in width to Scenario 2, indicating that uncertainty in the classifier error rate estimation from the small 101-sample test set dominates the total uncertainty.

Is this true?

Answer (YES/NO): NO